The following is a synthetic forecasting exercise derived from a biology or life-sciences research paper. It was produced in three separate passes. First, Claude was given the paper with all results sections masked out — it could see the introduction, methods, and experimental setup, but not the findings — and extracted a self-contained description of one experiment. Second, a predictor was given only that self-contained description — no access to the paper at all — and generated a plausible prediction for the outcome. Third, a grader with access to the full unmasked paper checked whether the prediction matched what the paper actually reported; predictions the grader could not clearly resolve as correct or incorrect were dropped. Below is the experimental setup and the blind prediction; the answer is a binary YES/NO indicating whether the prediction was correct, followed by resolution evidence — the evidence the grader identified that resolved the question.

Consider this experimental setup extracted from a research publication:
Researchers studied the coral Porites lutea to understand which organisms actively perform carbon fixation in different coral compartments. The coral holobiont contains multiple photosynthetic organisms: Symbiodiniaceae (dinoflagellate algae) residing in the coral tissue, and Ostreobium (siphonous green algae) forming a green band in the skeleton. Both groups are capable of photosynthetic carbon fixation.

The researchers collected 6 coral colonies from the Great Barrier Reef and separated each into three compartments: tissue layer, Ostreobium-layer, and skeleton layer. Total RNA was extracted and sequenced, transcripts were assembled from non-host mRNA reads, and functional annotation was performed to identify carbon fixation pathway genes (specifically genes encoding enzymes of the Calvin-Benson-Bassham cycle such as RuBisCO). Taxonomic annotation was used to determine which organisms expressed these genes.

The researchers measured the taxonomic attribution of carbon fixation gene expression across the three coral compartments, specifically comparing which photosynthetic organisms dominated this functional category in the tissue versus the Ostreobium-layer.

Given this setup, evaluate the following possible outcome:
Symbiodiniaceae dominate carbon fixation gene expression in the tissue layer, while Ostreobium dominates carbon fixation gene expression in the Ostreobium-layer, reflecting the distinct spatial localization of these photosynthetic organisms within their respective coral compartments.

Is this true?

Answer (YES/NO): YES